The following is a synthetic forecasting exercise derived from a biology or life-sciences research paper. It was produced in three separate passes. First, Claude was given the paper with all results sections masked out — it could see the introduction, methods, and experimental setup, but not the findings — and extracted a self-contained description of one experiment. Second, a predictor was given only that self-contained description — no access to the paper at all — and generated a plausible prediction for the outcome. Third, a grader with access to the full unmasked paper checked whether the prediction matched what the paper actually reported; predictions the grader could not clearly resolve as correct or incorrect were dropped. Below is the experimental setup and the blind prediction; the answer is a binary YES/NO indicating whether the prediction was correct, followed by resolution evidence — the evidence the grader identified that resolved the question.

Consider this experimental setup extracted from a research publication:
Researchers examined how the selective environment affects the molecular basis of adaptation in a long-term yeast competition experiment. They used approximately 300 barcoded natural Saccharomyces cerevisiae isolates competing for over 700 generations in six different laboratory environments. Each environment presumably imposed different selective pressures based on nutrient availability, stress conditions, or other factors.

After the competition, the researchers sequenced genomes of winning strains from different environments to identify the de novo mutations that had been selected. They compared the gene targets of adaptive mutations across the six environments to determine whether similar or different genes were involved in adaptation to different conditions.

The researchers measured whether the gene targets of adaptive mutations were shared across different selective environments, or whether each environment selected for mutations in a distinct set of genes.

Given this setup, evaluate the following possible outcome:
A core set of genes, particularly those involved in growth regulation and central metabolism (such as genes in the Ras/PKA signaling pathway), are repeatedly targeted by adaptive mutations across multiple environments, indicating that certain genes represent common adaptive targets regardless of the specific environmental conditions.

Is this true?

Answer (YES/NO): NO